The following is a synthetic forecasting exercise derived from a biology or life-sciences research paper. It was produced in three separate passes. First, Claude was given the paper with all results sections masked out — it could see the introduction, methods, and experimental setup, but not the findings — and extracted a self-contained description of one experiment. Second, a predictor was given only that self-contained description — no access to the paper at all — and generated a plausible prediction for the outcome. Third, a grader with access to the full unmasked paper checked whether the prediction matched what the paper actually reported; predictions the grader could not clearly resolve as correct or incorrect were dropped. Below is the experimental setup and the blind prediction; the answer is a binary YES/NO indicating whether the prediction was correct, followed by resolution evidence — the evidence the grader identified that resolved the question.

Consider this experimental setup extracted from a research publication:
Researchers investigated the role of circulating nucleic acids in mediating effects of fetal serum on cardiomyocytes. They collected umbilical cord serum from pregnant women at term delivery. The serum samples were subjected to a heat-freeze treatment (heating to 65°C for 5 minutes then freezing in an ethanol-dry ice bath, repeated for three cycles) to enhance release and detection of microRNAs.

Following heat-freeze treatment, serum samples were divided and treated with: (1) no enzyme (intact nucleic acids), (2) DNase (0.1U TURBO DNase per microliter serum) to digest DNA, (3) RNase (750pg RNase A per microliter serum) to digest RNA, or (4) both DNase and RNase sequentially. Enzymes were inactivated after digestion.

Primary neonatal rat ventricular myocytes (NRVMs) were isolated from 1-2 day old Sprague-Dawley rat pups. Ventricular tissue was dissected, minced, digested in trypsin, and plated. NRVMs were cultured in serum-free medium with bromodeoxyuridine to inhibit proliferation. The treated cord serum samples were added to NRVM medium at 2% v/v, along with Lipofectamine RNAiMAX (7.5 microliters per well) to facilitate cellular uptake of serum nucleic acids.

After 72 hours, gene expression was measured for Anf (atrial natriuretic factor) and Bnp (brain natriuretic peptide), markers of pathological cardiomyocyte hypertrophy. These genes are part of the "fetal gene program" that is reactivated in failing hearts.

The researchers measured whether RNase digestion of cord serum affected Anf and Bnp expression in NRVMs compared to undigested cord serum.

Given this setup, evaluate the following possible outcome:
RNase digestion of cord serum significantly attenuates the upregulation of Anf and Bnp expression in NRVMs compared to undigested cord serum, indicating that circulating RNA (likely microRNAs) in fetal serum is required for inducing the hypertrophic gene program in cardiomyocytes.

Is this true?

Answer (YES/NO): NO